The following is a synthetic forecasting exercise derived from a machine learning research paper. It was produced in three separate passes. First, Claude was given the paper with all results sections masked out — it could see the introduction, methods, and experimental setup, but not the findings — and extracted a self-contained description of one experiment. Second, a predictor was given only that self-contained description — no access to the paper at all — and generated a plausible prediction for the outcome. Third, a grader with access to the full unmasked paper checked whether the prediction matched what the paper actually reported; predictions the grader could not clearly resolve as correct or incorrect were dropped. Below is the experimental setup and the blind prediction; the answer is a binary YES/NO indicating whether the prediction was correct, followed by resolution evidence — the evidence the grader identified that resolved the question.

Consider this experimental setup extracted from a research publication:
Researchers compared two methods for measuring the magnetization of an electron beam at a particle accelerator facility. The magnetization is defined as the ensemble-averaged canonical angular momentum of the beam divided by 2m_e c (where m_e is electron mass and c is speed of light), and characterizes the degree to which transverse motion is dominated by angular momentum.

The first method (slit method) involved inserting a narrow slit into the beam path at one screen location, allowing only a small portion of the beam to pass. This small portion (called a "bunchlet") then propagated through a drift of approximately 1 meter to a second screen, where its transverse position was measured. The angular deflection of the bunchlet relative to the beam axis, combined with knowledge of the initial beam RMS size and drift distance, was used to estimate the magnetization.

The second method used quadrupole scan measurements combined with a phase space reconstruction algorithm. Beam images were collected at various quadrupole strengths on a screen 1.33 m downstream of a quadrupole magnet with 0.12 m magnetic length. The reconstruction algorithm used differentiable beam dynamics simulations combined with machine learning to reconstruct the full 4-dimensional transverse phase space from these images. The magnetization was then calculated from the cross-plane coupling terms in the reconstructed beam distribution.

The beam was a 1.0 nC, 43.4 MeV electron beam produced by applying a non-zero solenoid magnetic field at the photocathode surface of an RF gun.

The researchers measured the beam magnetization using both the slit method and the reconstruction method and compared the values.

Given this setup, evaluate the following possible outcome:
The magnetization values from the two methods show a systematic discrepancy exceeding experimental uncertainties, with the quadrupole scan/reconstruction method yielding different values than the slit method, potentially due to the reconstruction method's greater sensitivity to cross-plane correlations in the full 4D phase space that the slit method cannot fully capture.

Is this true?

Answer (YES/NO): NO